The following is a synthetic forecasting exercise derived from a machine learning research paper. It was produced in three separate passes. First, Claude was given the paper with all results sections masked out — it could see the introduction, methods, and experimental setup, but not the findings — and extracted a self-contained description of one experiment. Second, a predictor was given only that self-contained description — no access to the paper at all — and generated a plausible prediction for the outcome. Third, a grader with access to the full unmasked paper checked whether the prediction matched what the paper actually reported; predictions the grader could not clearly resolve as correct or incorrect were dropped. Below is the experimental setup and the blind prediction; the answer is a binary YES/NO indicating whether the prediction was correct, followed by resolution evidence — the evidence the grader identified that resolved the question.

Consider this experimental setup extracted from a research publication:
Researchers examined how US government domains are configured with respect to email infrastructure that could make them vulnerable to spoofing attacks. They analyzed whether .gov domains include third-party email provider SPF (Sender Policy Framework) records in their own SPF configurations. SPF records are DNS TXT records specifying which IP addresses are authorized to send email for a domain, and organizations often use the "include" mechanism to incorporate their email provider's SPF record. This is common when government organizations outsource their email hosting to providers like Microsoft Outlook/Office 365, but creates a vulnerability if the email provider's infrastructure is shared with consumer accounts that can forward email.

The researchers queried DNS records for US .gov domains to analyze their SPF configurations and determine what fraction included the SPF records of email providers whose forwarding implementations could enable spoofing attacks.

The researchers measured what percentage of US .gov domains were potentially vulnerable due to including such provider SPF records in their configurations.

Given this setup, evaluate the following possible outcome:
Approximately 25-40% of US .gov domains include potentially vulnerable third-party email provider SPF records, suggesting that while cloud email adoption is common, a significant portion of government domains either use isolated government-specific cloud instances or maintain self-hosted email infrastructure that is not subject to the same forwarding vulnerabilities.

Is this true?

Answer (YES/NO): YES